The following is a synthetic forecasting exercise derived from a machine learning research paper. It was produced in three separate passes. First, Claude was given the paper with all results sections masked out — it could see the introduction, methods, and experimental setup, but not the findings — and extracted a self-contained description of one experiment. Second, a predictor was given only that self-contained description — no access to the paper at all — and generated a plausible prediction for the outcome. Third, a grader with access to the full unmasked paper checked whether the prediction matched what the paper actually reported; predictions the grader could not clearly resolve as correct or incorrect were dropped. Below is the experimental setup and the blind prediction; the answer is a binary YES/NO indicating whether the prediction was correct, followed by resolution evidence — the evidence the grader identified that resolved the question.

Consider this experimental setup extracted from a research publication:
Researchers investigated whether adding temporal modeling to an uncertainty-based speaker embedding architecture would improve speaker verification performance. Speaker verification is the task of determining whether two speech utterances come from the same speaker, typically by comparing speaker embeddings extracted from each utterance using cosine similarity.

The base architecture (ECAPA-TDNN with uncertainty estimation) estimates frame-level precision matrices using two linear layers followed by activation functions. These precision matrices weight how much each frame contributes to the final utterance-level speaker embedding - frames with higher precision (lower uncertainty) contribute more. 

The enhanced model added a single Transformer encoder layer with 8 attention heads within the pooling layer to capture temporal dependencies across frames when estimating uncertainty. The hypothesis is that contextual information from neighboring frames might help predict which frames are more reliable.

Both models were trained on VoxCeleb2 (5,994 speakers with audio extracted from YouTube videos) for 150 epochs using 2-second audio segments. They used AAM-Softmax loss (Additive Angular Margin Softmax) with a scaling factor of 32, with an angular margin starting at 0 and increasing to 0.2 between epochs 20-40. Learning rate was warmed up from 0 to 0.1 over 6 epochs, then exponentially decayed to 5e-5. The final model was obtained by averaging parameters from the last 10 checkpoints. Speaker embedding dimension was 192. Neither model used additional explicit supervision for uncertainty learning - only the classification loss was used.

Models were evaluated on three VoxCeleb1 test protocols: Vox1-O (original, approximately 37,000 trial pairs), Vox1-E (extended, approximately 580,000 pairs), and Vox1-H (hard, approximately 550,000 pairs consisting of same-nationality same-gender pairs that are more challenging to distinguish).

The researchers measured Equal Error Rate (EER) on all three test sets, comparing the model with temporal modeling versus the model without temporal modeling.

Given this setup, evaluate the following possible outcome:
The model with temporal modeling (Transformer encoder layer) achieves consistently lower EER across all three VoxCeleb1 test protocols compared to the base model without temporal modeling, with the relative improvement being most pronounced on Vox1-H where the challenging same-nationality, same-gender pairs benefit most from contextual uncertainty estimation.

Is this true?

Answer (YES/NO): NO